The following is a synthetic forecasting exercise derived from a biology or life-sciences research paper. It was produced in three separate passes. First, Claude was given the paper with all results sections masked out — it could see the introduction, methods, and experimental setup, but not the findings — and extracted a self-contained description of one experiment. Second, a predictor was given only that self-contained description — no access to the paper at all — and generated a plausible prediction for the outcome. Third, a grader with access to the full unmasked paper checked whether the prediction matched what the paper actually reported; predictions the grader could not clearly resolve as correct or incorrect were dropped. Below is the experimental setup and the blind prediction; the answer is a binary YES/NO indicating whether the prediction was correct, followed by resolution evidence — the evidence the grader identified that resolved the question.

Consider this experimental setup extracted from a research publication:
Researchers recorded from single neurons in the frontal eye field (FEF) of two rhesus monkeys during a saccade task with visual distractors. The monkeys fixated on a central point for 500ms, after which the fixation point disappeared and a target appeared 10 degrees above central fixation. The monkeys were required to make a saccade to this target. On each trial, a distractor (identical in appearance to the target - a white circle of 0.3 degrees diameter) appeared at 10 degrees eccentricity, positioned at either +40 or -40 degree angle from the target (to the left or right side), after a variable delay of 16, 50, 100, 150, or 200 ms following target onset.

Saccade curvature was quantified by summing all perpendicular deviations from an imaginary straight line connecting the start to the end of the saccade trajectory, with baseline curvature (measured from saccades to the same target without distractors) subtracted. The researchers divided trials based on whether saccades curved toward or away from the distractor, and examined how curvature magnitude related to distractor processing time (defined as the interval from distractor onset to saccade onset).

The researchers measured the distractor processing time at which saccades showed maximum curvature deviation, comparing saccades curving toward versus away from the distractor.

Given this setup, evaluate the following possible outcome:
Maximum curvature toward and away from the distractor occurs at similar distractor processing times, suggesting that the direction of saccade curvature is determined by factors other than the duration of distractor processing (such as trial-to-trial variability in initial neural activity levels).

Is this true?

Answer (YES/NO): NO